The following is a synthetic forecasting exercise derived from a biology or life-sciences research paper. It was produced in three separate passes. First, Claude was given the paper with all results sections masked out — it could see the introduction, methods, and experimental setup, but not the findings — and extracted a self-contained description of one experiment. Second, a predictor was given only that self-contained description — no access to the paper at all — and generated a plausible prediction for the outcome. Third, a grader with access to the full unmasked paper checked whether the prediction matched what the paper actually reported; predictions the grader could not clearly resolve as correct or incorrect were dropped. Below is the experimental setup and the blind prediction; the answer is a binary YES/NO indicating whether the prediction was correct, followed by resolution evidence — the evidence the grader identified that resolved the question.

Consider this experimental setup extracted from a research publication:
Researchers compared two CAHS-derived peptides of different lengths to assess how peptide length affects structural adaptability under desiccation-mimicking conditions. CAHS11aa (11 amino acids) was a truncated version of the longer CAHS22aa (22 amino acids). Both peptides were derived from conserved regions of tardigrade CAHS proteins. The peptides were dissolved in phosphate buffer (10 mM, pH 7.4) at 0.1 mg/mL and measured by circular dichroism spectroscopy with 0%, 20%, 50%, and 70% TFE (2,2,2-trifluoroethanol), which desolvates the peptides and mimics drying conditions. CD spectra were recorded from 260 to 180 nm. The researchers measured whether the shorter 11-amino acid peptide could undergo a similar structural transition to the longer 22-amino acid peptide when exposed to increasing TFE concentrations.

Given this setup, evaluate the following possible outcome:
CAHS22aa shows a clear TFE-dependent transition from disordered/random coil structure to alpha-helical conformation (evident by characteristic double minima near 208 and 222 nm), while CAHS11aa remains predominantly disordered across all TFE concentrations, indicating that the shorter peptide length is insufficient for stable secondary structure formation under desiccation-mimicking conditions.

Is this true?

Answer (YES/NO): NO